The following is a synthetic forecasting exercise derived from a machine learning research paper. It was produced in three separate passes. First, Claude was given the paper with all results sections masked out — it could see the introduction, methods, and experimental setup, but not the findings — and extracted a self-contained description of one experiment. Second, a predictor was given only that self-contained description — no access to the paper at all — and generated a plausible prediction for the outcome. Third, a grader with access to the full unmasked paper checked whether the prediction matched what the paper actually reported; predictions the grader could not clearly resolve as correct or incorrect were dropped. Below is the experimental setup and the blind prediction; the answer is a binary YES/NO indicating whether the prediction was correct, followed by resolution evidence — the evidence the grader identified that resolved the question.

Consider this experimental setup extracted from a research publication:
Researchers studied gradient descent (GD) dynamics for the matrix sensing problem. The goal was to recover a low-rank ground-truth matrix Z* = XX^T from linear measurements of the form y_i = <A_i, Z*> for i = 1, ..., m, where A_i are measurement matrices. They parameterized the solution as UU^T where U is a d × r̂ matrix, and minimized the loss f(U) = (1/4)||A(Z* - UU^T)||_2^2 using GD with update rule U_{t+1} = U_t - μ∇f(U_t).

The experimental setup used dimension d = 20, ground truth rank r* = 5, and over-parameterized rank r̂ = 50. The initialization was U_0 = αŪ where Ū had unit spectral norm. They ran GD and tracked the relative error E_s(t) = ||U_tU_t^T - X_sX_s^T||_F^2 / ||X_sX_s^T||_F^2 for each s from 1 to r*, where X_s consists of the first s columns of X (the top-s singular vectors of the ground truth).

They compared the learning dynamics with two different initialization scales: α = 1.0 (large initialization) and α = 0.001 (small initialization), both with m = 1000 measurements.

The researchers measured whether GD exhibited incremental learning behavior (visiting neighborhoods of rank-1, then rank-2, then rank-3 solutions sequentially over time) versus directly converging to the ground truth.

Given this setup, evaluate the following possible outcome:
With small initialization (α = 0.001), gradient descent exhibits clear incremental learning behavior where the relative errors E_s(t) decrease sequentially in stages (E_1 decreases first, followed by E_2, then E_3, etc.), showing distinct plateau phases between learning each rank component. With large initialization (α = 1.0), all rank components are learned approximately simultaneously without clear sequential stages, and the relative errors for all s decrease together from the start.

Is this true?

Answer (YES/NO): YES